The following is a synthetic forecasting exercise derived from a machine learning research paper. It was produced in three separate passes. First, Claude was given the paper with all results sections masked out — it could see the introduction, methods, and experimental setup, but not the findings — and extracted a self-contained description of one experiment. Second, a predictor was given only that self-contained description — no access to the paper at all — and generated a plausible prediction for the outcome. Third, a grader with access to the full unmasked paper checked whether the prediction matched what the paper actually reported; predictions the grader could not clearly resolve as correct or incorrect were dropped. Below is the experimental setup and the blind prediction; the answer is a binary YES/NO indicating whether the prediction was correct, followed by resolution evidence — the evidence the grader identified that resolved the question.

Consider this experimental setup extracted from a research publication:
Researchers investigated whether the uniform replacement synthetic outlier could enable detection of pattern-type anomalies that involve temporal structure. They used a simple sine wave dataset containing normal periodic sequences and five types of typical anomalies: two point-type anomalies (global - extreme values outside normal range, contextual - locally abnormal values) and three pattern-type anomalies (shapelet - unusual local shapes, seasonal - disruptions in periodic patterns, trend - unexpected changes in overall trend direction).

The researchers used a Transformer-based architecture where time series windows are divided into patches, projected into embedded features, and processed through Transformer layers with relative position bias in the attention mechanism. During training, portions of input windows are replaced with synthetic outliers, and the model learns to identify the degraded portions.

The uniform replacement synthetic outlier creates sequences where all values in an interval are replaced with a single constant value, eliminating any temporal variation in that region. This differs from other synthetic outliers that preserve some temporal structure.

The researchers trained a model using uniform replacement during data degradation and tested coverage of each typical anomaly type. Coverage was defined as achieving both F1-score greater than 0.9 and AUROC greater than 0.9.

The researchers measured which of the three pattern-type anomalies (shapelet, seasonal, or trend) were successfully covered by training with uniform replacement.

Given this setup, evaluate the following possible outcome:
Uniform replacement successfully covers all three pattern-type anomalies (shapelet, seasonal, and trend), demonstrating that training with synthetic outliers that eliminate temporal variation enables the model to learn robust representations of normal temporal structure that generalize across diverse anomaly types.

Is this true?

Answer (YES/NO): NO